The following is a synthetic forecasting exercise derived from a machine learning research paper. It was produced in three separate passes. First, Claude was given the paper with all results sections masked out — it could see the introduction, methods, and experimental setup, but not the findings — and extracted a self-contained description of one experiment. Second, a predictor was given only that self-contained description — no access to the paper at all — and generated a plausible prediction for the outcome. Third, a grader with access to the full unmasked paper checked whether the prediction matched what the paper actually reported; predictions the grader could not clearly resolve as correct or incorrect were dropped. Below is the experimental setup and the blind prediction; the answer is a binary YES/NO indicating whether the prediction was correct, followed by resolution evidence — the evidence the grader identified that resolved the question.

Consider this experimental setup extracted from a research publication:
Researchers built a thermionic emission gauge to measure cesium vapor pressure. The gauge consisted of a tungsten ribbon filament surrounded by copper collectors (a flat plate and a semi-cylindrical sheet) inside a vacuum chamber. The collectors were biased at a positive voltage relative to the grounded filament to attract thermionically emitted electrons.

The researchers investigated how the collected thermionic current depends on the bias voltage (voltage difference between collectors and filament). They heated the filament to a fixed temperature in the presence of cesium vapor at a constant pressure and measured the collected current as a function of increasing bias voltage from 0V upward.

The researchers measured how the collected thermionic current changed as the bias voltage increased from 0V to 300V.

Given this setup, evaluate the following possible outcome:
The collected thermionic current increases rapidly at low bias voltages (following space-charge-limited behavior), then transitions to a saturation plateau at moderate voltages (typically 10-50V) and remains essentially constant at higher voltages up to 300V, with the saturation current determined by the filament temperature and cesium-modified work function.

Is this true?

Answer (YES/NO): NO